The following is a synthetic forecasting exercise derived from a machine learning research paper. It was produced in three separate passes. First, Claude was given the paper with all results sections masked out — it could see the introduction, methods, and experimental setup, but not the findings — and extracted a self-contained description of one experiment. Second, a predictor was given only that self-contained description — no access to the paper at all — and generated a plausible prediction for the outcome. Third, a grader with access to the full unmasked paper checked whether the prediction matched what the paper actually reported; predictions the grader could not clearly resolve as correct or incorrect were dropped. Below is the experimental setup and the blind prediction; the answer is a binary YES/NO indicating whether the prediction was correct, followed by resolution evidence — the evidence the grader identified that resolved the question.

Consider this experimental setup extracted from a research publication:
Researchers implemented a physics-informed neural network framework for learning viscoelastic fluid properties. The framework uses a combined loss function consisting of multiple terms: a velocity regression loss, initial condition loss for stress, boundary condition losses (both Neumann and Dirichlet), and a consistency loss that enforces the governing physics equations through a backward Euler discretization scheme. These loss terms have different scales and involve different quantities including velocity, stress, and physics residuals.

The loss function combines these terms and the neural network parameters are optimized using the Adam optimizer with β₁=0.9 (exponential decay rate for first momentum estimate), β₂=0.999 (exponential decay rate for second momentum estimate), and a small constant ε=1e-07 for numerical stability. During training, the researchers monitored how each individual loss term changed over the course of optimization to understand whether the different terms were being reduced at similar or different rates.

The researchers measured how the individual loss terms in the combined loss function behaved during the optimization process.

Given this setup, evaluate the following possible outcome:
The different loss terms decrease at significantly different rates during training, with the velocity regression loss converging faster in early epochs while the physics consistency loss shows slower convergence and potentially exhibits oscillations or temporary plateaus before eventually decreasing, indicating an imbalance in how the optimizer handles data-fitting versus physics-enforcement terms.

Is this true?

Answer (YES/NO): NO